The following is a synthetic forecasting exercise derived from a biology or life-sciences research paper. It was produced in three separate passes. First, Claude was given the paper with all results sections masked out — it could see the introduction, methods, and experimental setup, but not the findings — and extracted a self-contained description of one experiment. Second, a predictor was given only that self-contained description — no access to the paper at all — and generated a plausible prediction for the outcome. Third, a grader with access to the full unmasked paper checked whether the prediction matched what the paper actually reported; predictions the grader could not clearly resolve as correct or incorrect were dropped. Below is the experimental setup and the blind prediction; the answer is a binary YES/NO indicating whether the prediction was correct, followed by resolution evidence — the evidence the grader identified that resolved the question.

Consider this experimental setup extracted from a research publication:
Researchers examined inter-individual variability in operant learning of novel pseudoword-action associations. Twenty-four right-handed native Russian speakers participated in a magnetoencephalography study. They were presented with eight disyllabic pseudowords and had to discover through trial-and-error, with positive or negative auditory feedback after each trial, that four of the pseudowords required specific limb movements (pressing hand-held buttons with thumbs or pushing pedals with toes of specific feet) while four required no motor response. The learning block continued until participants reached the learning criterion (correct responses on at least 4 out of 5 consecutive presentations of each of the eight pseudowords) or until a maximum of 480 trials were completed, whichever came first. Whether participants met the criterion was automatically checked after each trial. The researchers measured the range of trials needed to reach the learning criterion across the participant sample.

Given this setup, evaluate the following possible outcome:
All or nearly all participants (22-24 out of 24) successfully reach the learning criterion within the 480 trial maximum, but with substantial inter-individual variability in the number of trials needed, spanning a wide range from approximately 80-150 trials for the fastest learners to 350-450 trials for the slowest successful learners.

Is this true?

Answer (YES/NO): NO